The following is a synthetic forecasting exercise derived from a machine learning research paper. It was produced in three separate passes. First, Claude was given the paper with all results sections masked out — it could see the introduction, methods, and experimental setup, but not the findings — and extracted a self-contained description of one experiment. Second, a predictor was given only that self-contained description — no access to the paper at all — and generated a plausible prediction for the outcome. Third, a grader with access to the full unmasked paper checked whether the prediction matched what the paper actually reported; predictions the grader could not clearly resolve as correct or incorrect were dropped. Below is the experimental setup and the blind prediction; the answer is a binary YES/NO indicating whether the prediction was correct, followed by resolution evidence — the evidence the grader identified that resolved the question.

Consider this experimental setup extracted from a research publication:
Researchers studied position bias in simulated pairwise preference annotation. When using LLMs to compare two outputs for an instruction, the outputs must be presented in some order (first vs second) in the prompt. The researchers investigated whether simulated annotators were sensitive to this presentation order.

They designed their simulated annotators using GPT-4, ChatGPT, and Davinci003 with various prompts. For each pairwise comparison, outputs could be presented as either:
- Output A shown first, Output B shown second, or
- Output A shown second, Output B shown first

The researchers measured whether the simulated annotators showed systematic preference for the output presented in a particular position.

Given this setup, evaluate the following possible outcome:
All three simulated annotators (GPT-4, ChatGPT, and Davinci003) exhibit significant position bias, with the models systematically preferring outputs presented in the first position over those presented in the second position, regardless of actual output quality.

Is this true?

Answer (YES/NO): YES